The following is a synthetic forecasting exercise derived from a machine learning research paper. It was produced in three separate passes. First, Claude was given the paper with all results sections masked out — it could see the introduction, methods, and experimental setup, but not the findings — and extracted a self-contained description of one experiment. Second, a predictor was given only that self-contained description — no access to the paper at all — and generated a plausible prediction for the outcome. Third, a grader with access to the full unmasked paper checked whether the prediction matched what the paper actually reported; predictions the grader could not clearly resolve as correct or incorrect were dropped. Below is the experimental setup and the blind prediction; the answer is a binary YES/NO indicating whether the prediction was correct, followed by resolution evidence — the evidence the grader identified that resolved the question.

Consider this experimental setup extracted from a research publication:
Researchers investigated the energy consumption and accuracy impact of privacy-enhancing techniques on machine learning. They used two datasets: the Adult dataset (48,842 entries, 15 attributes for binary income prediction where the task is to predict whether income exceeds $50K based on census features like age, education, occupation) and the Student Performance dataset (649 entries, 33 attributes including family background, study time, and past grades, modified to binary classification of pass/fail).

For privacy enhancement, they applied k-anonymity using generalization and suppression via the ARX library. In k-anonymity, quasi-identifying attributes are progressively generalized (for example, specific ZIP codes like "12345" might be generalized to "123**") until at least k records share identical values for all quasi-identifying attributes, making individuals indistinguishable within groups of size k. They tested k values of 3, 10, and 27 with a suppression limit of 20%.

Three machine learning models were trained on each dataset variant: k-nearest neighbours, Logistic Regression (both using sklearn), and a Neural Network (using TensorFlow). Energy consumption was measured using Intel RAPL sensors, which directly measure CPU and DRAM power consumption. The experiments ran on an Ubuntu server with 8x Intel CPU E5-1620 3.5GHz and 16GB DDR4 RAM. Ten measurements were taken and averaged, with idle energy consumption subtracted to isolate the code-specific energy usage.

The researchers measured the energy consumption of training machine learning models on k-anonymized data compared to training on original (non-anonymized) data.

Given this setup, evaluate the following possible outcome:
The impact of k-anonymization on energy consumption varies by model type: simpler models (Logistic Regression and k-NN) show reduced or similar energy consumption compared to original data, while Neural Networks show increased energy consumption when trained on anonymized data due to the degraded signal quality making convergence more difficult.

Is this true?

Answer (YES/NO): NO